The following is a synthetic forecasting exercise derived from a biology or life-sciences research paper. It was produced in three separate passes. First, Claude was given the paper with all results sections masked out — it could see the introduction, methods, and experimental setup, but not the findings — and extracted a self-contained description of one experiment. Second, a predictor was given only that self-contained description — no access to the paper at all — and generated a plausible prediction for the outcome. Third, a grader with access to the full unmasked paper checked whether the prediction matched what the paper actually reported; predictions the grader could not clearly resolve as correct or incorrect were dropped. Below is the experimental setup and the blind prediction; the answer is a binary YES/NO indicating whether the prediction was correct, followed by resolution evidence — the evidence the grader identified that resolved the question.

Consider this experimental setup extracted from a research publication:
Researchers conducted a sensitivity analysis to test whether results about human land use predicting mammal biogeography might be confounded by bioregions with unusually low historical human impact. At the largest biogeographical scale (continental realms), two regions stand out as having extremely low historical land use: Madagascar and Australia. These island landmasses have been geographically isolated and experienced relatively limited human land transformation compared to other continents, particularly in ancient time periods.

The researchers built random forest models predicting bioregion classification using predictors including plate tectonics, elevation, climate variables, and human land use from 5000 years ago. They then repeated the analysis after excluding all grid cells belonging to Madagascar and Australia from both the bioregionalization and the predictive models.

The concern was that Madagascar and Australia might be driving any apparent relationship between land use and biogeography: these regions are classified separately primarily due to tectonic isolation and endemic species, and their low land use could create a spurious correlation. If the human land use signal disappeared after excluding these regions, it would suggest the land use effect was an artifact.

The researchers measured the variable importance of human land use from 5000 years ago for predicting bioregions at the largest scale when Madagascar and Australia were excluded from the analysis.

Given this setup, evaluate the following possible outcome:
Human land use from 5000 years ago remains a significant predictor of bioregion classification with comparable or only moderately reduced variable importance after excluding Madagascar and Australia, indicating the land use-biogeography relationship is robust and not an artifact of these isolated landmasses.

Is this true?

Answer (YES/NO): YES